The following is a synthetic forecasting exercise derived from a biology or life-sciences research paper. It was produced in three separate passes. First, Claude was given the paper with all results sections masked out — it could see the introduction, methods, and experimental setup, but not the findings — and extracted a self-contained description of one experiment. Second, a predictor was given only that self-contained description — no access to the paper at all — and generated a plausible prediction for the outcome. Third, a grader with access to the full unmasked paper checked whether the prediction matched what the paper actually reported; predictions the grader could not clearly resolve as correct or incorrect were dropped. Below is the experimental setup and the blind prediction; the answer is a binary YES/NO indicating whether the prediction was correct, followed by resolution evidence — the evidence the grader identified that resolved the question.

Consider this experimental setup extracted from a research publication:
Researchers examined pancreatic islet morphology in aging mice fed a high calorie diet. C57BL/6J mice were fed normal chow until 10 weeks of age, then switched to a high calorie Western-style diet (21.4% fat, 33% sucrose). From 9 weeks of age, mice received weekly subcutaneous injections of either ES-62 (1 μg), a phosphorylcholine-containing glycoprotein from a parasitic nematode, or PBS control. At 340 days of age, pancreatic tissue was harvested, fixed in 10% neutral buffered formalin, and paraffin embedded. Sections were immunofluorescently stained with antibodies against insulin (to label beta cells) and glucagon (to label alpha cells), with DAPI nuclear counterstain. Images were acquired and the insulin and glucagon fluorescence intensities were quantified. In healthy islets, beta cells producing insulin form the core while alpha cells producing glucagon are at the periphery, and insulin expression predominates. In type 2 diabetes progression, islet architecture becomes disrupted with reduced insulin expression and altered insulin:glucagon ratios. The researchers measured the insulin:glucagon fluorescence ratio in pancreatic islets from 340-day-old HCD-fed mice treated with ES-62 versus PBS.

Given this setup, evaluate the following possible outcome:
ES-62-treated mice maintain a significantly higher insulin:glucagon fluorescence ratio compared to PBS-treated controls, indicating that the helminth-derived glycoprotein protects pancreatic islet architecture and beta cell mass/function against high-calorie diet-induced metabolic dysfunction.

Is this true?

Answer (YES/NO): NO